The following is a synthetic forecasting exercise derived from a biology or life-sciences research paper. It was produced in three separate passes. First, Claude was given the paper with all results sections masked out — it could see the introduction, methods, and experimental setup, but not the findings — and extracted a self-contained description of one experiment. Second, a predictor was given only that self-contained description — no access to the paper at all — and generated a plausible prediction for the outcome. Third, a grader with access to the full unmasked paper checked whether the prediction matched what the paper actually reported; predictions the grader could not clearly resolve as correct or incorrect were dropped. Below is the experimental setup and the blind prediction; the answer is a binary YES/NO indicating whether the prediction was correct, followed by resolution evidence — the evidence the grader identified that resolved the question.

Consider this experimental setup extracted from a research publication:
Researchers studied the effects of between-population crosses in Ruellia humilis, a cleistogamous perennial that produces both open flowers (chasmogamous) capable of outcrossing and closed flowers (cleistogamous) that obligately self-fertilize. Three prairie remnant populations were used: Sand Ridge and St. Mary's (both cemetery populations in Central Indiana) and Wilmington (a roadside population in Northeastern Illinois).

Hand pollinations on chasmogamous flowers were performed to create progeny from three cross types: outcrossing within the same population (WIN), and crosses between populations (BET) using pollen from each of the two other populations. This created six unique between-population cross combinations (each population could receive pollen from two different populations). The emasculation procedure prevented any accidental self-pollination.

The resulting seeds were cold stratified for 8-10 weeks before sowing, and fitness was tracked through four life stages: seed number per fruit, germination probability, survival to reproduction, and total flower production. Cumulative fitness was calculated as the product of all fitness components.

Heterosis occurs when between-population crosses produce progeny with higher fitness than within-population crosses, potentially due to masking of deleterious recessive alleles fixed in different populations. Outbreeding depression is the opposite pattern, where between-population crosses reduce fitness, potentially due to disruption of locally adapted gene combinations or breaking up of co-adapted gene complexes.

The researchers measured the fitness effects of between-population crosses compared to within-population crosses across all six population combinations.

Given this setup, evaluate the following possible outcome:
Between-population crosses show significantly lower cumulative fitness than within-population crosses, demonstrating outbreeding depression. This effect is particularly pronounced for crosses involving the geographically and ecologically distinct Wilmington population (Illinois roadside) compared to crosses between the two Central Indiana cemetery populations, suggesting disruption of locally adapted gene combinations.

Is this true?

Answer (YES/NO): NO